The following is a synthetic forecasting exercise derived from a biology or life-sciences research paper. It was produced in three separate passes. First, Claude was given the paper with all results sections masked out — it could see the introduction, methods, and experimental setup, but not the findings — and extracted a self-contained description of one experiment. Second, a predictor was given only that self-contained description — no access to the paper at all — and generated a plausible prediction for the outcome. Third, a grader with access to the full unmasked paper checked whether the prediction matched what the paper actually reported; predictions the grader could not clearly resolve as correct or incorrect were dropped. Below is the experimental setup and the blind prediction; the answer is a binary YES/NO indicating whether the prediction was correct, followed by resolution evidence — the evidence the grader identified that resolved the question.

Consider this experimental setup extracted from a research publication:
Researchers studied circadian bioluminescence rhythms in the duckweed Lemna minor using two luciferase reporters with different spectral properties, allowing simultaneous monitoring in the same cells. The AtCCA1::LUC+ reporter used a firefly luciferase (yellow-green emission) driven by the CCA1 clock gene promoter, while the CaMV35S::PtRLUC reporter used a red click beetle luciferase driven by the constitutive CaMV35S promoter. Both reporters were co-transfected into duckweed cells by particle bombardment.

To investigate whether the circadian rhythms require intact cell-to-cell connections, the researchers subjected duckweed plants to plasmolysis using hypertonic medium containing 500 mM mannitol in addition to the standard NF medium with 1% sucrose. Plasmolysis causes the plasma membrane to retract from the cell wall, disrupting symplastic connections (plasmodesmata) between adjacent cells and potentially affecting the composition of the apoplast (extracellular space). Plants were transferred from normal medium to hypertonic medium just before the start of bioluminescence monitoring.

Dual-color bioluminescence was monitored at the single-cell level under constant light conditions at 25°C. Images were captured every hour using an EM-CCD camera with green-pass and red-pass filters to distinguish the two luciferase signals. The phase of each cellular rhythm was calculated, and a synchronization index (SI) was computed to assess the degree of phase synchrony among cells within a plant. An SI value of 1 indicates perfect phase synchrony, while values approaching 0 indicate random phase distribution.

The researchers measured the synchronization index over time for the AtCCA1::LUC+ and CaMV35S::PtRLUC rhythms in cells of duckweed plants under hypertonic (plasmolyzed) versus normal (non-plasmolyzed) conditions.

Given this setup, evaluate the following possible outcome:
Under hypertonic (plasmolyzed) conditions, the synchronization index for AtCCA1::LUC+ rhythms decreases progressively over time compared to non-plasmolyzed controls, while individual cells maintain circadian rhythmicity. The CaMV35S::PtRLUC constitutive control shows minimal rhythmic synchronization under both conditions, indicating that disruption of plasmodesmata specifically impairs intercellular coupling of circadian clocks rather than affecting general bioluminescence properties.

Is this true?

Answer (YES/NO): NO